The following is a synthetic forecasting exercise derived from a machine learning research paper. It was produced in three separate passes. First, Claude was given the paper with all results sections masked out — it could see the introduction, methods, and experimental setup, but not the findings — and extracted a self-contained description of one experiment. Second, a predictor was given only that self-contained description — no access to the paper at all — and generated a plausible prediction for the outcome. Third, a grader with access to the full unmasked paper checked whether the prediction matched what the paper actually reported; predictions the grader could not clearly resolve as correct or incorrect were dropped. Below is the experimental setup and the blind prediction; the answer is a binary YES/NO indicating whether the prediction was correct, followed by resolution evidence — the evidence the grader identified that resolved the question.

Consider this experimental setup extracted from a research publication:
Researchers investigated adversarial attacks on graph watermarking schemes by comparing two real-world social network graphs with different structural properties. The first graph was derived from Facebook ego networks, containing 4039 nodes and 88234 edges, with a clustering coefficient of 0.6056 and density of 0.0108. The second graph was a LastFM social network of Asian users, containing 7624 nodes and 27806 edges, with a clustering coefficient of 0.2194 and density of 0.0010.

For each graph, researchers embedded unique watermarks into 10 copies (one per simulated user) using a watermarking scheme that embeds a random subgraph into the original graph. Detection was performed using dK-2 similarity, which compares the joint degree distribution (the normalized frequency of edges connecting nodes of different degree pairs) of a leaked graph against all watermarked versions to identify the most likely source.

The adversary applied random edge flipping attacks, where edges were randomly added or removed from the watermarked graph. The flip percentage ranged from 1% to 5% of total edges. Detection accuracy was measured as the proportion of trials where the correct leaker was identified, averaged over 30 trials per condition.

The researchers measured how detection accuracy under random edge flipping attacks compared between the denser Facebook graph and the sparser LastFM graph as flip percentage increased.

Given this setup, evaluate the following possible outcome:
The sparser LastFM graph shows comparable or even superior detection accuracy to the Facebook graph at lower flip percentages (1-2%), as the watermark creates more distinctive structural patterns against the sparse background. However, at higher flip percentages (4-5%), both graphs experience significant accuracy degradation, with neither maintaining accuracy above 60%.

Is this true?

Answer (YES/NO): NO